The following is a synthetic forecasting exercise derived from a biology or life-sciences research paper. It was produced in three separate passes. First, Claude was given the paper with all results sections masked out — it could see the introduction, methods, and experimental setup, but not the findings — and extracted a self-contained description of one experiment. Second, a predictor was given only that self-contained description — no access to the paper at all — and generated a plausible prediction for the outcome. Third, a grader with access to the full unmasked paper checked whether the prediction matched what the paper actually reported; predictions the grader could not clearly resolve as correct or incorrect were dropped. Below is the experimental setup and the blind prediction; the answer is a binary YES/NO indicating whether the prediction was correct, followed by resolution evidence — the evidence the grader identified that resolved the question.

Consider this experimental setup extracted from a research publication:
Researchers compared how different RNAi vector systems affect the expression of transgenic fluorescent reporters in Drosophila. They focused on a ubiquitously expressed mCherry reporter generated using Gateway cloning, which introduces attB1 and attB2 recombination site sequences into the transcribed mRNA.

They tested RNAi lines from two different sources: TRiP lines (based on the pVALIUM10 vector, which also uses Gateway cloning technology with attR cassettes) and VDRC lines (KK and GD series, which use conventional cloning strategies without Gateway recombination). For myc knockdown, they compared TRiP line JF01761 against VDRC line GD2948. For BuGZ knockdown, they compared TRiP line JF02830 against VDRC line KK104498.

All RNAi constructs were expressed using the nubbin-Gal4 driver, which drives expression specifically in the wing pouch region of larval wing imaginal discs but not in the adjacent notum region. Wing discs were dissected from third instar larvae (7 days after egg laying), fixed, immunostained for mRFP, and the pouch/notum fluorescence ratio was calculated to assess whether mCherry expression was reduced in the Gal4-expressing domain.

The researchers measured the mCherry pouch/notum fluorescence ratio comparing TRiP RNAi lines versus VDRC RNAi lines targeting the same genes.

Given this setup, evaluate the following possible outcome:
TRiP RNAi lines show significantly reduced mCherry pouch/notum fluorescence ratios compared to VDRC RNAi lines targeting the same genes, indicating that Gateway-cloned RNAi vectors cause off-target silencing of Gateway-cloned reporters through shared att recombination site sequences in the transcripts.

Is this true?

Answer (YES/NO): YES